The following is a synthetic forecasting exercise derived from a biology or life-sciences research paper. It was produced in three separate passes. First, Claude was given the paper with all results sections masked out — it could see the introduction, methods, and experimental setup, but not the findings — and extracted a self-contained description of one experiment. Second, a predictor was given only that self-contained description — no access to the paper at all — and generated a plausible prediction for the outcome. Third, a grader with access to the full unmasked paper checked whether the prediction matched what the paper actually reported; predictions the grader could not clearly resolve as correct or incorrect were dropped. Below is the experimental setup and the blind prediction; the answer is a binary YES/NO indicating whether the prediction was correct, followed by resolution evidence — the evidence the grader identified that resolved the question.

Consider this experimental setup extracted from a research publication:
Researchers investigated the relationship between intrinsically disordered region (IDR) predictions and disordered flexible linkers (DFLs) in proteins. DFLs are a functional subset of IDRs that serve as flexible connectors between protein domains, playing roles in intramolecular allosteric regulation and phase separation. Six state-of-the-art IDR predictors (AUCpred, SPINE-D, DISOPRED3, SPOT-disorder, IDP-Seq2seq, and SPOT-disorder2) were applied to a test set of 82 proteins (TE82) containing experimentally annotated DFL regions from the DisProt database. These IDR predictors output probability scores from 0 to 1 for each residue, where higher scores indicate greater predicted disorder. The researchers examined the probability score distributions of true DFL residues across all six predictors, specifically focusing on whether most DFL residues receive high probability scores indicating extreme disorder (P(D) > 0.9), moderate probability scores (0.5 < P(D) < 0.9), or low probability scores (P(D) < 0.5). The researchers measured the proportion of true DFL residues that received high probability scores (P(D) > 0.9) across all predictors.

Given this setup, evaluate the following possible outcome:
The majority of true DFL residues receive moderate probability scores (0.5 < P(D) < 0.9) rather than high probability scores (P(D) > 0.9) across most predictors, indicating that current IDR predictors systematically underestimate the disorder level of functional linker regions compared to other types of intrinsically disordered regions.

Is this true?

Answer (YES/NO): NO